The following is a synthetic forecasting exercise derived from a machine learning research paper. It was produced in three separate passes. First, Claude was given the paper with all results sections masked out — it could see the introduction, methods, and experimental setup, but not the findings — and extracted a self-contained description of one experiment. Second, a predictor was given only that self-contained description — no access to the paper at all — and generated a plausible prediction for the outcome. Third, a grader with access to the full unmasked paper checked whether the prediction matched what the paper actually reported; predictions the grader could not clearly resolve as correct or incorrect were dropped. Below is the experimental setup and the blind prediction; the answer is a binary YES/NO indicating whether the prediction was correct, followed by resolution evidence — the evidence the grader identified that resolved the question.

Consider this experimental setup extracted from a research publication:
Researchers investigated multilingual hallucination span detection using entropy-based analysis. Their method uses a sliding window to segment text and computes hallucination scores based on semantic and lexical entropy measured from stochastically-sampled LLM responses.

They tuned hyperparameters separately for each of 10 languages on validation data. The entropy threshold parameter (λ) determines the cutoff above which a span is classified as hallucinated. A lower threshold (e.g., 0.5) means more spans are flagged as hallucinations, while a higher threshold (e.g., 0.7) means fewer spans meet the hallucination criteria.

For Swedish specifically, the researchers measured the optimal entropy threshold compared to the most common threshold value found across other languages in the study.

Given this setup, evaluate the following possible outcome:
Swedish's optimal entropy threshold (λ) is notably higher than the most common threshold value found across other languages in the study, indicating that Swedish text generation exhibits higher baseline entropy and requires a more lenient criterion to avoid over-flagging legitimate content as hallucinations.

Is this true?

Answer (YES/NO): NO